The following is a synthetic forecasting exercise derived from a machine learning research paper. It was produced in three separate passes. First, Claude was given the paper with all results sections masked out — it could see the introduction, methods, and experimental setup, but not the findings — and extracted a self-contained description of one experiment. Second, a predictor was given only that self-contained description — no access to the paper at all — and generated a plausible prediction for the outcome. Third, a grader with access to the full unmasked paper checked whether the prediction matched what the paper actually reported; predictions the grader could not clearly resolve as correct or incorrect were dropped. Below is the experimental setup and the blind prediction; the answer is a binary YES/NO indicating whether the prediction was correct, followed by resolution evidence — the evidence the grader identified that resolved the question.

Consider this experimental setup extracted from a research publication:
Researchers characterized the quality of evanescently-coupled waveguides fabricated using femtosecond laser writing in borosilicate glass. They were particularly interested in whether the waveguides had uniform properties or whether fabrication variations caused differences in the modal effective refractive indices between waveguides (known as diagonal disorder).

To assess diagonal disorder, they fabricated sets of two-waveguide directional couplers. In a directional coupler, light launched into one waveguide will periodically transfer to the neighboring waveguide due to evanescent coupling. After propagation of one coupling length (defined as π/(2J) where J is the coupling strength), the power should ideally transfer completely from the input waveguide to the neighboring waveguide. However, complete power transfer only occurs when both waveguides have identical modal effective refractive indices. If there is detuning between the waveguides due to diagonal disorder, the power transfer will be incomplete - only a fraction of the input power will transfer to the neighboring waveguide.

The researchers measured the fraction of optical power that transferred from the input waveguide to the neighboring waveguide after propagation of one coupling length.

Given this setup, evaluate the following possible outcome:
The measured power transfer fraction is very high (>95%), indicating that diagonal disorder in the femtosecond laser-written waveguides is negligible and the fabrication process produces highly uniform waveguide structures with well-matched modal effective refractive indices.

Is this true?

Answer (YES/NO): YES